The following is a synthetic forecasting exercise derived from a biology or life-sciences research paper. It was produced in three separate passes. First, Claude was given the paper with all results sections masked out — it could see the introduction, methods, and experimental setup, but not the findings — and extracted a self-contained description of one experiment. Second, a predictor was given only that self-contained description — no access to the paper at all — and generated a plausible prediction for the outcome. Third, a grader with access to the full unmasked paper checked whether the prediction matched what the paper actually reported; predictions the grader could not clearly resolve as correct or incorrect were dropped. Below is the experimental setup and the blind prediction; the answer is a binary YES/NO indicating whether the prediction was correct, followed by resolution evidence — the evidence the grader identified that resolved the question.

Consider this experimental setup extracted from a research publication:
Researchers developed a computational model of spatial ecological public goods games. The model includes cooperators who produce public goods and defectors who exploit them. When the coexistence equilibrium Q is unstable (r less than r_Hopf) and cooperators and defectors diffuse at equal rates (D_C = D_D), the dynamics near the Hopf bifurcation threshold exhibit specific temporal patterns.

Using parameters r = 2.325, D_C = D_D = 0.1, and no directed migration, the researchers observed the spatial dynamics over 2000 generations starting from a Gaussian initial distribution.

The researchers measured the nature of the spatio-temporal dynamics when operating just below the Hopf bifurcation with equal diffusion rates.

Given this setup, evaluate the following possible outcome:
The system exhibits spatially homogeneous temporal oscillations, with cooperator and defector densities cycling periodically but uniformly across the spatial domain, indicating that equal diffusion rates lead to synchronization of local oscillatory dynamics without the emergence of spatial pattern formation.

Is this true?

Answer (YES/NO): NO